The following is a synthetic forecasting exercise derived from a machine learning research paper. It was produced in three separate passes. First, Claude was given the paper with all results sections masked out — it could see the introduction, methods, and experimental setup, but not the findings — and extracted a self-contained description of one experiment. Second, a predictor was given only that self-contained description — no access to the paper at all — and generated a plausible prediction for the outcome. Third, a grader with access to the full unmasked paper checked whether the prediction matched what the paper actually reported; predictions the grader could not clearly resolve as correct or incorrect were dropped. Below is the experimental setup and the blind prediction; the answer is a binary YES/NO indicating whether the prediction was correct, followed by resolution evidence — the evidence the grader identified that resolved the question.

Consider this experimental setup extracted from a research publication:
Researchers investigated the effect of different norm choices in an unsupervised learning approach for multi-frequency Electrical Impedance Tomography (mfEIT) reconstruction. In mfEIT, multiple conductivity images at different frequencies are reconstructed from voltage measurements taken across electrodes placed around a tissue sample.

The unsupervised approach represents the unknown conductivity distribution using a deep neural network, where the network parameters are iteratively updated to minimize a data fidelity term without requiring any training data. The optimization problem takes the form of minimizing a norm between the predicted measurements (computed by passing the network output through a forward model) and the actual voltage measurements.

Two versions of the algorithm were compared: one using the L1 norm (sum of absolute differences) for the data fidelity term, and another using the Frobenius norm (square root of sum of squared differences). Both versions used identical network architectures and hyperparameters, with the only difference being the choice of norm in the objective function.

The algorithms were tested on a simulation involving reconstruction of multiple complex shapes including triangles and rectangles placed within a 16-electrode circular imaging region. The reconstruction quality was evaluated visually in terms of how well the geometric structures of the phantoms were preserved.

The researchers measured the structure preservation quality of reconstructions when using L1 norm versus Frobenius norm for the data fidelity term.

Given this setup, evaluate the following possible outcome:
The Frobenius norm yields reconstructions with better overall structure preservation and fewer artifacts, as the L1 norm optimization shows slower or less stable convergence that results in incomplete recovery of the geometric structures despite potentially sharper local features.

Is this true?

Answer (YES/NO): NO